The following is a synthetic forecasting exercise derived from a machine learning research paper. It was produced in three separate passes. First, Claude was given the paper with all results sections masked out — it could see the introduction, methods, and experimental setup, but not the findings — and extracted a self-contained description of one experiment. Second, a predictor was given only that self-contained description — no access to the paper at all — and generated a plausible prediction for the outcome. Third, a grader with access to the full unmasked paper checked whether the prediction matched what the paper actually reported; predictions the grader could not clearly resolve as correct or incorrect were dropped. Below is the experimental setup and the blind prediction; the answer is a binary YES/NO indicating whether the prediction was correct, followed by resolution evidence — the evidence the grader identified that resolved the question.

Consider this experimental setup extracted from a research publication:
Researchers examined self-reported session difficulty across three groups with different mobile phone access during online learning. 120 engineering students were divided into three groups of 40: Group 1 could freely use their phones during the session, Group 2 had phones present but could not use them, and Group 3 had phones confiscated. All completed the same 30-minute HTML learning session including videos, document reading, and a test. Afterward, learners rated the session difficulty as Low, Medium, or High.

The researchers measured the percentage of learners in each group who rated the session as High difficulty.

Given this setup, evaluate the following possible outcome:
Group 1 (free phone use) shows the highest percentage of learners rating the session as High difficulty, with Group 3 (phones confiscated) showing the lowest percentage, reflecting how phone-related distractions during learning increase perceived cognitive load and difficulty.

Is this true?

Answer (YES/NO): NO